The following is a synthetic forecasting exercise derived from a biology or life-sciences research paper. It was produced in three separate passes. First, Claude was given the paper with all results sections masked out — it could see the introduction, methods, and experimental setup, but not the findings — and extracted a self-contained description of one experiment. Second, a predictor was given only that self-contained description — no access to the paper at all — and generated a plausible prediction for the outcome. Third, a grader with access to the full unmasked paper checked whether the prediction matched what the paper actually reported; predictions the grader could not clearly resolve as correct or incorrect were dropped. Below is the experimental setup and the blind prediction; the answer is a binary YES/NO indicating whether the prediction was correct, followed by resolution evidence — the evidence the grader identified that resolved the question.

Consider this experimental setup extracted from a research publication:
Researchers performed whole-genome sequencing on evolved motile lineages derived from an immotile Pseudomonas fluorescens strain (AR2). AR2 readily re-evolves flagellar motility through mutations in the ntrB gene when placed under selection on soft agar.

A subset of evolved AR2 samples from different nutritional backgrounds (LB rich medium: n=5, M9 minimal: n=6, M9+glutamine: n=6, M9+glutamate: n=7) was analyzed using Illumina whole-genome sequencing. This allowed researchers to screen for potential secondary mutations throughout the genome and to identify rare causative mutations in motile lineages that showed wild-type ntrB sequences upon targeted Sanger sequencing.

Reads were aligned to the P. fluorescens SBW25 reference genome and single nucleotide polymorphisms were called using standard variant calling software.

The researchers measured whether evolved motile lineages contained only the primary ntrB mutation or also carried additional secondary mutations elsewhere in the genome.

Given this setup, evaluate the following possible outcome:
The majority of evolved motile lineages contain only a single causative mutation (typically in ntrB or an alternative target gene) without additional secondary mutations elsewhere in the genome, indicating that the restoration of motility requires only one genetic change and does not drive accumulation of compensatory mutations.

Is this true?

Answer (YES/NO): YES